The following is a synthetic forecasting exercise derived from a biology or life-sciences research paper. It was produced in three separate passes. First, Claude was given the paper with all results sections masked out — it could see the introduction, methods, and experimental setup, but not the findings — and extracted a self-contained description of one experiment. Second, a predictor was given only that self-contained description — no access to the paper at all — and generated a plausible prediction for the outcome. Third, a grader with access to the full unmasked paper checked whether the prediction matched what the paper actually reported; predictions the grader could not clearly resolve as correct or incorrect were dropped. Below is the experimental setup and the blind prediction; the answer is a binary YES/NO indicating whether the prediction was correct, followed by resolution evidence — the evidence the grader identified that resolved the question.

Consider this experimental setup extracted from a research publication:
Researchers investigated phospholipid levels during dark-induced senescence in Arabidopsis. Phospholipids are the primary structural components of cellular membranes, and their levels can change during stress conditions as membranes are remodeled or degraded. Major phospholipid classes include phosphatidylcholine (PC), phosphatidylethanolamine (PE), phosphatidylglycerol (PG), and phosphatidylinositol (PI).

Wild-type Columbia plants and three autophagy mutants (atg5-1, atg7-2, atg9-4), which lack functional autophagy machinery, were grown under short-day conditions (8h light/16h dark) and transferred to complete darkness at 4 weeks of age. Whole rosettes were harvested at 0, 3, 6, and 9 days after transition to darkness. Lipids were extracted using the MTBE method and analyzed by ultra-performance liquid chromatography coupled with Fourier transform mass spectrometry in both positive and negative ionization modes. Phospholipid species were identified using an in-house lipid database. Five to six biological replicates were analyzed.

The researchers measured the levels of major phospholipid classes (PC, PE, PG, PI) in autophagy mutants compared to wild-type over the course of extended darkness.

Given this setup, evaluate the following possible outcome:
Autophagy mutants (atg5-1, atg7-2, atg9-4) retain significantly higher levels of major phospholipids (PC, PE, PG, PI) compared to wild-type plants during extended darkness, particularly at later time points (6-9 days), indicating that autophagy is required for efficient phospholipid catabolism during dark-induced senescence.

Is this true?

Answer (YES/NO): NO